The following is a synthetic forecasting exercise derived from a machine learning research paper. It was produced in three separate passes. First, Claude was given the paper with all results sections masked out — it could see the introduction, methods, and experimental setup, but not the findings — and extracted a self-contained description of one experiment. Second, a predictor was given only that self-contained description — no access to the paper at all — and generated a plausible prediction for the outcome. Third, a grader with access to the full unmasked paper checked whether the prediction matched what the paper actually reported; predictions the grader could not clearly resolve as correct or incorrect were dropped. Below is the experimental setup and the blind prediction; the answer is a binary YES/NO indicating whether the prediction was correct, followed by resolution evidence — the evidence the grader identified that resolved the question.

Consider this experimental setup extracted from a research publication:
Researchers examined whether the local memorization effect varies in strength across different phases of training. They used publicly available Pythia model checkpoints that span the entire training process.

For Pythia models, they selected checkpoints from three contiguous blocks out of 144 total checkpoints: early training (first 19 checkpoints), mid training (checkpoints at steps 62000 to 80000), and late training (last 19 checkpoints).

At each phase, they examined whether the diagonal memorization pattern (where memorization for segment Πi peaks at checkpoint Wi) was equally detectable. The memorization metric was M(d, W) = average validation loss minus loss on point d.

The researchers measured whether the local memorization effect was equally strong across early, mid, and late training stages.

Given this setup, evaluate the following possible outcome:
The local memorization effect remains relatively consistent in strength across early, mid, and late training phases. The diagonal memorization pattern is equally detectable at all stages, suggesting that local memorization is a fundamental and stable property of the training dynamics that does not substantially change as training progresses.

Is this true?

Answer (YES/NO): NO